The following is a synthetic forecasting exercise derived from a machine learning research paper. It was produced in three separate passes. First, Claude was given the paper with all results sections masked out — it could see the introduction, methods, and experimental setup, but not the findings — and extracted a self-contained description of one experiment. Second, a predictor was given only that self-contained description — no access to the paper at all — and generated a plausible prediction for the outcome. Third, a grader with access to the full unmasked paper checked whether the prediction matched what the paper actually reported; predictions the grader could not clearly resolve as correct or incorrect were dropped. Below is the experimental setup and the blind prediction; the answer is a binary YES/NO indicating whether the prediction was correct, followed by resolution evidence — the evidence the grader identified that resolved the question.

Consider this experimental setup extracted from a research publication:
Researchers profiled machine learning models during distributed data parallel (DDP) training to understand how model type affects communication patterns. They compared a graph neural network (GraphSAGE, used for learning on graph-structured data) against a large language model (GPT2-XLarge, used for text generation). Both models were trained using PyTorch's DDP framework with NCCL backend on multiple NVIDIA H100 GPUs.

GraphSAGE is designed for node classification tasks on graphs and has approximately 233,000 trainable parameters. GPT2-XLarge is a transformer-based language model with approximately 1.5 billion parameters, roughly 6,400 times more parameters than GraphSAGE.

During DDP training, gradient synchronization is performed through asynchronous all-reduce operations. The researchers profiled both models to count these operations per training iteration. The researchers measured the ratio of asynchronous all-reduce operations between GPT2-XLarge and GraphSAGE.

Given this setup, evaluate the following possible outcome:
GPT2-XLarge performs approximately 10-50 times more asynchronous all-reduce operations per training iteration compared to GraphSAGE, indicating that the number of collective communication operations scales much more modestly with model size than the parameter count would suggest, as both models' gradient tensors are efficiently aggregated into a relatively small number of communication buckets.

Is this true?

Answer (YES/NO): NO